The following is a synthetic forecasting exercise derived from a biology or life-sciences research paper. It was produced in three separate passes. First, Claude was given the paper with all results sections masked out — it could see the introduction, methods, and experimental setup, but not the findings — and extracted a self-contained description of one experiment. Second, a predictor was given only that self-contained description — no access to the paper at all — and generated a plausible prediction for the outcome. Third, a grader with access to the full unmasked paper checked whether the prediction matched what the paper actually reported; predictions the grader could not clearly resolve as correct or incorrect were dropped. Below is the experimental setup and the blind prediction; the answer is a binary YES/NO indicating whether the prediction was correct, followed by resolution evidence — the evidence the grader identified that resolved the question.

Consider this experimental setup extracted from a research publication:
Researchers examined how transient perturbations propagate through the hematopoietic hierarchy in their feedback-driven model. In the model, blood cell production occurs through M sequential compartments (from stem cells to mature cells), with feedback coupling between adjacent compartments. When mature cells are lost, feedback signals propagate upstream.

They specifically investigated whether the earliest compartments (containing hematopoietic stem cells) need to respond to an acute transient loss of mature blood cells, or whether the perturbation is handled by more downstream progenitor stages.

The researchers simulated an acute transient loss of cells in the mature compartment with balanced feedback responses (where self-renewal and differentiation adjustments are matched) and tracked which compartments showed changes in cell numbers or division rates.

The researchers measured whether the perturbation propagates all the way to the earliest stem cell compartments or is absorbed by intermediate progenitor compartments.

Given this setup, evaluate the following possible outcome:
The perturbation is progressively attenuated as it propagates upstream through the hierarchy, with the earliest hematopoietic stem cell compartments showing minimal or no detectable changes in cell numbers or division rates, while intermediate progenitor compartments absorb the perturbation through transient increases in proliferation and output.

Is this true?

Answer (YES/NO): YES